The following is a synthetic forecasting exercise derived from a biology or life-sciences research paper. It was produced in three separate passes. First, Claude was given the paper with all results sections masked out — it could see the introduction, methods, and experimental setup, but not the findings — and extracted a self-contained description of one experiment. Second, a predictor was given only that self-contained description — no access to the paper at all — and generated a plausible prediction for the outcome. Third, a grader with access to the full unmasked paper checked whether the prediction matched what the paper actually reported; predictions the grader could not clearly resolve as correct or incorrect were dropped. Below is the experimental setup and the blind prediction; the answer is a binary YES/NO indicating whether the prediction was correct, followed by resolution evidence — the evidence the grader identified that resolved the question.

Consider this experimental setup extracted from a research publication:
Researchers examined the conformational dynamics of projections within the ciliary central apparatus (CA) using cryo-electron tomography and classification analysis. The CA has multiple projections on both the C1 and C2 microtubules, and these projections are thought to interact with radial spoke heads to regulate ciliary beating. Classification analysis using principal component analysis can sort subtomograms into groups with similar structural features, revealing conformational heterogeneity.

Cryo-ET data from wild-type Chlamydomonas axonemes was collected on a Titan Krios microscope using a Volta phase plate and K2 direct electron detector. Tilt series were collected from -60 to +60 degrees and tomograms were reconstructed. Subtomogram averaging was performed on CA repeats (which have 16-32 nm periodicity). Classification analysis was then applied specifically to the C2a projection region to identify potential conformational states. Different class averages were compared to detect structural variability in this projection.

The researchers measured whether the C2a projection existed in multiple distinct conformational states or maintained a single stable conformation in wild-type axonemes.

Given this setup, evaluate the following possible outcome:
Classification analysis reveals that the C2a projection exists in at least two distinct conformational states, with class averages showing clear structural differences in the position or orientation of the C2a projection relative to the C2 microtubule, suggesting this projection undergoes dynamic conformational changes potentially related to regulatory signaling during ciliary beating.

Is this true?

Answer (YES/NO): YES